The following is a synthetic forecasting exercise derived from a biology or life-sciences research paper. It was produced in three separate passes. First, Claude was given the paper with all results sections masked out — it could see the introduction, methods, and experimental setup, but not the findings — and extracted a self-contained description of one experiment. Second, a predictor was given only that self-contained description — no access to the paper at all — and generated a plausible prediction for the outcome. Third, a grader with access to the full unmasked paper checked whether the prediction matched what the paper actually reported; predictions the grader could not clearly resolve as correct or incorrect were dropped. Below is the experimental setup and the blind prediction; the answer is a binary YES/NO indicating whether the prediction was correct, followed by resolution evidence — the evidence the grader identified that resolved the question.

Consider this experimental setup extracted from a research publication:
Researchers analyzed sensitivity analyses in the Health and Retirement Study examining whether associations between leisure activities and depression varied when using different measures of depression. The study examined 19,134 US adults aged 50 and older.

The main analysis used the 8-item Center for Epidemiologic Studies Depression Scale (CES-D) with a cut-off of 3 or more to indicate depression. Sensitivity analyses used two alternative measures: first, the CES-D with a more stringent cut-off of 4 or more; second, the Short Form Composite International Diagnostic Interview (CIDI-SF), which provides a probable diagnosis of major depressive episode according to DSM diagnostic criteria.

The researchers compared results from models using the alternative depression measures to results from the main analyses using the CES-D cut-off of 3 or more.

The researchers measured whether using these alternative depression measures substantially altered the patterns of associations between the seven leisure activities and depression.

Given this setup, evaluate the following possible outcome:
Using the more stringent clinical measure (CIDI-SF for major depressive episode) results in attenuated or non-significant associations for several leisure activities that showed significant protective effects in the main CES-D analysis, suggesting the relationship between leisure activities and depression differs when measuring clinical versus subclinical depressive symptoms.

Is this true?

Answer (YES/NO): NO